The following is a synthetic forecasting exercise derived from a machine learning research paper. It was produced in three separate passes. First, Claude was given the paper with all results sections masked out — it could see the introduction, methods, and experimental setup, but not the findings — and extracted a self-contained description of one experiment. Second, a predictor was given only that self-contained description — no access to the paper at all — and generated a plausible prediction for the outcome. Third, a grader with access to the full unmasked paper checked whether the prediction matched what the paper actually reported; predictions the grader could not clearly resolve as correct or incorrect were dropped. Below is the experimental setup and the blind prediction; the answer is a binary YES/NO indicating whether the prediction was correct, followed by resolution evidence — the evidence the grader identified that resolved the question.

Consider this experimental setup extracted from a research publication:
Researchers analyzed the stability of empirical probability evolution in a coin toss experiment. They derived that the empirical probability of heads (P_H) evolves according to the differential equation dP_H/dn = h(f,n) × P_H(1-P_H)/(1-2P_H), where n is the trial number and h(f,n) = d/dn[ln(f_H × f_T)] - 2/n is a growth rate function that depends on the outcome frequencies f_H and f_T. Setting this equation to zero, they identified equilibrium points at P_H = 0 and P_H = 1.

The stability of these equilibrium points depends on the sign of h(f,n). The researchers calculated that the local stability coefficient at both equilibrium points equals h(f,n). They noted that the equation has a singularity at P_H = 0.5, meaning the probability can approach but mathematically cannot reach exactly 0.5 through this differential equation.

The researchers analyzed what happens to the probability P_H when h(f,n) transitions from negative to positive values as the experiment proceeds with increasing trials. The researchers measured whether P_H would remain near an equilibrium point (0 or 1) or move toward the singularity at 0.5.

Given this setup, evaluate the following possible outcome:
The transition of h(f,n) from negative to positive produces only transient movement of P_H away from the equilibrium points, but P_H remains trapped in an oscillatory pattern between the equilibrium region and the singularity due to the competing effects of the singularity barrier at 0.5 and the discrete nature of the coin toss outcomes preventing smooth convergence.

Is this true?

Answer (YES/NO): NO